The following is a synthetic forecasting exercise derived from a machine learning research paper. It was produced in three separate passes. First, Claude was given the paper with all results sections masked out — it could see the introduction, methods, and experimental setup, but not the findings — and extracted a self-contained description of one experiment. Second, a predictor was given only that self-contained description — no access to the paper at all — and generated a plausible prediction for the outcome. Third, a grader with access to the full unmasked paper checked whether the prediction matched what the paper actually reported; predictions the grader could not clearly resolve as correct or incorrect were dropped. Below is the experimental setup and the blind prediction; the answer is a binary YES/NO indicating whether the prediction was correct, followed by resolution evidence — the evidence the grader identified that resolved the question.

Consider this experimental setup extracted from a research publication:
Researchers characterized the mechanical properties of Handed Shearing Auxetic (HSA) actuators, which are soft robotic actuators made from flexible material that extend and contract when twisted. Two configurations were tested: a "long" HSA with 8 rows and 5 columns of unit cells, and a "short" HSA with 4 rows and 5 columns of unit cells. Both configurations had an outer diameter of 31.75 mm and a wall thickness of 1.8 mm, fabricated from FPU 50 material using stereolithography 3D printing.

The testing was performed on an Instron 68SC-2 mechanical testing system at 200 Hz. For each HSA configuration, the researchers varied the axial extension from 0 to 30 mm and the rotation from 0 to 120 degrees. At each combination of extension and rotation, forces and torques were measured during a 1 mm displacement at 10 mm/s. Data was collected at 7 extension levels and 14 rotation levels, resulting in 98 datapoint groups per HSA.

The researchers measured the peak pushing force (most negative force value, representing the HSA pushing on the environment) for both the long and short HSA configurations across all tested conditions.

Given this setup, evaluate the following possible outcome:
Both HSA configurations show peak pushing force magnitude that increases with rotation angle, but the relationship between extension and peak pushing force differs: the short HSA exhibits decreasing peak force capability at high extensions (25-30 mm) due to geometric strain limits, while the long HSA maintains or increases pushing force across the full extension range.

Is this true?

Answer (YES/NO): NO